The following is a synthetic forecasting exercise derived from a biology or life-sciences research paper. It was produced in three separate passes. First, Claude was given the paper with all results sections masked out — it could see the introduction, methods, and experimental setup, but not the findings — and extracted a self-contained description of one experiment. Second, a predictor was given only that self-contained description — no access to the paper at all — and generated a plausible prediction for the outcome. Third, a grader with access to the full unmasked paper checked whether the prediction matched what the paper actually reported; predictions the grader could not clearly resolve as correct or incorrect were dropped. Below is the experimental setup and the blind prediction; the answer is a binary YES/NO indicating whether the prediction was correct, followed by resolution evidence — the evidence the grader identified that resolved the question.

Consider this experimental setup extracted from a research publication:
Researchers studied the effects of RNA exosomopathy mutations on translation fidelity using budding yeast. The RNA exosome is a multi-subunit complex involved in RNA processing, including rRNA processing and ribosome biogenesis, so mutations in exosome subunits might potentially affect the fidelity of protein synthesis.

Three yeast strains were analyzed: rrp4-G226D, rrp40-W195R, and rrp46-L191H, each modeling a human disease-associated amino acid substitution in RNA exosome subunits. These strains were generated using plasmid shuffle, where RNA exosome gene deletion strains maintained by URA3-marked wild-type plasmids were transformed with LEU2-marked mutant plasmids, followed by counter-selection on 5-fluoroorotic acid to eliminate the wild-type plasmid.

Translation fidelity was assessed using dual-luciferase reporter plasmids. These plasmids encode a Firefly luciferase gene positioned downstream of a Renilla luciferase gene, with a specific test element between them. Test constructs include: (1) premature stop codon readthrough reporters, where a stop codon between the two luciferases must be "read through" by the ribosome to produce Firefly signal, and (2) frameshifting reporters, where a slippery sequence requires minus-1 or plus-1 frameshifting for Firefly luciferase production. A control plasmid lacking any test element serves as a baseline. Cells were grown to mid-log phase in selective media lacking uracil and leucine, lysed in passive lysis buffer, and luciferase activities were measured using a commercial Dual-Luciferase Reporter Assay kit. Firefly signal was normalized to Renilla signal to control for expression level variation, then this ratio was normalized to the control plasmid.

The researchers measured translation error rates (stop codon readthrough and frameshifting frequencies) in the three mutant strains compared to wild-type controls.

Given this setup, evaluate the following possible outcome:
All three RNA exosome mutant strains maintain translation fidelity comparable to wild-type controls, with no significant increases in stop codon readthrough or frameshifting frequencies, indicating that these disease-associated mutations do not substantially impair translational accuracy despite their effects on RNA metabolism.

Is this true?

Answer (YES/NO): NO